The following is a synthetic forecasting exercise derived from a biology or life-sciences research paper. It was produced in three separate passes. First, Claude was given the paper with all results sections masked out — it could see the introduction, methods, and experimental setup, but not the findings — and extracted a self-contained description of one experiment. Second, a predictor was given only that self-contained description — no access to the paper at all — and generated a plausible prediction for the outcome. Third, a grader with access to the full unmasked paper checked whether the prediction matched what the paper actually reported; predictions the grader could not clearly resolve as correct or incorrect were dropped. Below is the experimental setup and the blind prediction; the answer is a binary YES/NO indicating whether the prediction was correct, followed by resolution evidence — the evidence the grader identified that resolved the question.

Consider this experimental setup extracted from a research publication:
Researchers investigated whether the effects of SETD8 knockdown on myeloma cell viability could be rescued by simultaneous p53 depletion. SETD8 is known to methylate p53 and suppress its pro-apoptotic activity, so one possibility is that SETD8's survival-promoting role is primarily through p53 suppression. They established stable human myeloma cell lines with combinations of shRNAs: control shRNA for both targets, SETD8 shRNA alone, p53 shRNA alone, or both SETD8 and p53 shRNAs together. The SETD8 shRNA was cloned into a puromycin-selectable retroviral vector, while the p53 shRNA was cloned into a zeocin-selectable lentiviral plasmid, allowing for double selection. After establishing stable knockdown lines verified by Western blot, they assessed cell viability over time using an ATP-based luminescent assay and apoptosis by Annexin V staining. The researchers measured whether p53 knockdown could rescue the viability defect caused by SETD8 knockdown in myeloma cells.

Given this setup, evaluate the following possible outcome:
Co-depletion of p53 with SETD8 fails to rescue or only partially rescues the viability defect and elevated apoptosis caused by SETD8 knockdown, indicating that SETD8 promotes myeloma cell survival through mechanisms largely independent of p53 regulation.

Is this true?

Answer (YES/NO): YES